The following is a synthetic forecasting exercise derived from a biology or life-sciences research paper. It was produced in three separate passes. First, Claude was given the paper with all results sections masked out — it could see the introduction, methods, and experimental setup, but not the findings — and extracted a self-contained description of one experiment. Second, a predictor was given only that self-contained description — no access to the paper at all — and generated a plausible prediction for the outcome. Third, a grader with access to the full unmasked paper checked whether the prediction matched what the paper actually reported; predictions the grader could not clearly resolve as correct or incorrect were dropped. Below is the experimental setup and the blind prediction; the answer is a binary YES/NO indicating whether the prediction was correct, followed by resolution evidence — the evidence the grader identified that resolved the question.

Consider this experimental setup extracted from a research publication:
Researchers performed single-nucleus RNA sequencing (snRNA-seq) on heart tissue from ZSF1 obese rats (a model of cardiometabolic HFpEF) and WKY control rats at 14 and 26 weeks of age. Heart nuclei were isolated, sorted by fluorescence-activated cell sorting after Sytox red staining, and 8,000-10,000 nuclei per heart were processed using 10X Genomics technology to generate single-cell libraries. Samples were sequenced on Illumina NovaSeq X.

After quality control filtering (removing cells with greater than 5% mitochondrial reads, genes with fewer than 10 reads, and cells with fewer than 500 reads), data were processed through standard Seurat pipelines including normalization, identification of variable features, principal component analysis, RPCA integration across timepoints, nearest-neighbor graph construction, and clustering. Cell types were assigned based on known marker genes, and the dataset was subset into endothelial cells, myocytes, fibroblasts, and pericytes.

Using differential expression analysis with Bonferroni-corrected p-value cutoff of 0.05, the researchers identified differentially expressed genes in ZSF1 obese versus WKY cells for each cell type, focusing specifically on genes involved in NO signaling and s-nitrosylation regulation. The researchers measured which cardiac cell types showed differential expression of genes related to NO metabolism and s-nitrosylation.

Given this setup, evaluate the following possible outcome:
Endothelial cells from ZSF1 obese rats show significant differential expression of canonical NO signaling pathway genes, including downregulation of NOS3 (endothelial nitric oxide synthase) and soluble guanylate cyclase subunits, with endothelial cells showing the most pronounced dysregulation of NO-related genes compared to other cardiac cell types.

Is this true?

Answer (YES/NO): NO